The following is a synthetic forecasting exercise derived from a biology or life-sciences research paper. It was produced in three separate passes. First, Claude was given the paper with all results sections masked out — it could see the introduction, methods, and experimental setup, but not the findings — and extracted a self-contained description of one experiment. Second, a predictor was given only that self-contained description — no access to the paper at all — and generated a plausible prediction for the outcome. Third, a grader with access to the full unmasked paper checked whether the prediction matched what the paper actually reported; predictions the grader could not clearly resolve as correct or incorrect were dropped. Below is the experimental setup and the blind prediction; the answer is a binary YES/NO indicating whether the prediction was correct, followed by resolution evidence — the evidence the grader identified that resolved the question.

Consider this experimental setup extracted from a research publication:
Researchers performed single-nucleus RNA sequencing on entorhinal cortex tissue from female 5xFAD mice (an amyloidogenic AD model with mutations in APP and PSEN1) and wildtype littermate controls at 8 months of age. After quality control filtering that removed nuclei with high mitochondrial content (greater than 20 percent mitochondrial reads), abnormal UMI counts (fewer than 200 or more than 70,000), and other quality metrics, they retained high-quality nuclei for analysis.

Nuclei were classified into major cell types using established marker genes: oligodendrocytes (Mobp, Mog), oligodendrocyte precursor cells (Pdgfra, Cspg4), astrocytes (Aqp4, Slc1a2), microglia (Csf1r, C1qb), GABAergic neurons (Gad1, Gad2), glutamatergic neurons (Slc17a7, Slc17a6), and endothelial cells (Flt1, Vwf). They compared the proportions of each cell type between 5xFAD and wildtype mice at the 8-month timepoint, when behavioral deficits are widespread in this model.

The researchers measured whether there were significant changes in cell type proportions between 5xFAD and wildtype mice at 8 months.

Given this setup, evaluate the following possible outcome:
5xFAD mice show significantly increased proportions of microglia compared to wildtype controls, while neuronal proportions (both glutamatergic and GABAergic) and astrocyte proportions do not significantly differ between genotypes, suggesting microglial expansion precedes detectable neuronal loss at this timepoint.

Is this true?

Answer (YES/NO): NO